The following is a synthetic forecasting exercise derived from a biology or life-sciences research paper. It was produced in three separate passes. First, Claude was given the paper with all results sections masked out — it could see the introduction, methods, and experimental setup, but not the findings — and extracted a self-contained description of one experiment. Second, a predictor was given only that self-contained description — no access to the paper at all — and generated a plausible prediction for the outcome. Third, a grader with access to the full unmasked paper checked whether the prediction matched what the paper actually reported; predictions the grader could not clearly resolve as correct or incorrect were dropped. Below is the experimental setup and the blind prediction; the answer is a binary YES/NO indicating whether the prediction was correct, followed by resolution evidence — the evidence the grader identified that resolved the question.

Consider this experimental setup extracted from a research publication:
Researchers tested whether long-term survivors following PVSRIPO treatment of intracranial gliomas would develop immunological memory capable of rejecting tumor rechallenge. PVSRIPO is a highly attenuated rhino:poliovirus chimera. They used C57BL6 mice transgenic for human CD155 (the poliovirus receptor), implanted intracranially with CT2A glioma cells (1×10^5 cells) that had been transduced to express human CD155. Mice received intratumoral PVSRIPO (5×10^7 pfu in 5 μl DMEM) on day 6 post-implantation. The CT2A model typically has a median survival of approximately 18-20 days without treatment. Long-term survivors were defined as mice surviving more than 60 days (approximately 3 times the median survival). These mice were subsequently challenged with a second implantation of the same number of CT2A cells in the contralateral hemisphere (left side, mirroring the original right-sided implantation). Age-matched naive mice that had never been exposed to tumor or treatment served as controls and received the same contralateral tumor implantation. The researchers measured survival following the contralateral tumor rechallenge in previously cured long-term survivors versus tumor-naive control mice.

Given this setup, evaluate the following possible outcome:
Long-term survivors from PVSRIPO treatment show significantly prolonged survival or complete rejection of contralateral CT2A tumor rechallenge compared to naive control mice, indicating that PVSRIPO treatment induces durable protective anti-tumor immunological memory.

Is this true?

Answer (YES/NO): YES